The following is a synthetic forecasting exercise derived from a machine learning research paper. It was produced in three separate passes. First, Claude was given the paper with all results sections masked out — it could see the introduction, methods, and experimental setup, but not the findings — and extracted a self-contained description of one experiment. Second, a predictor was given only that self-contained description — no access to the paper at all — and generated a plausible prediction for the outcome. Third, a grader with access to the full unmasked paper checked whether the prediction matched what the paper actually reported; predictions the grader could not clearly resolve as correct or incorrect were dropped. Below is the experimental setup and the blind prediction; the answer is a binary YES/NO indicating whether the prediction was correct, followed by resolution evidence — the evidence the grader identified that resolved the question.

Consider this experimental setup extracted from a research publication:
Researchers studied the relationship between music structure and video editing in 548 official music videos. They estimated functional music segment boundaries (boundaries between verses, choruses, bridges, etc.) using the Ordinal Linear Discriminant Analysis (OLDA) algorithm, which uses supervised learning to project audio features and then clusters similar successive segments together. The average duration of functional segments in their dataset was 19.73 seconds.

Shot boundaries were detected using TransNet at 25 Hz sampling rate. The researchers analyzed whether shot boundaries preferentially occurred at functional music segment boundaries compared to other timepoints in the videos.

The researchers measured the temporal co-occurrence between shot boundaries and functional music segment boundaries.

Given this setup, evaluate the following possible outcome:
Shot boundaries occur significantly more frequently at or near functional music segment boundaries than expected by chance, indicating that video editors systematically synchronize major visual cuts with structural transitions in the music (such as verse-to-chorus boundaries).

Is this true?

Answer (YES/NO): NO